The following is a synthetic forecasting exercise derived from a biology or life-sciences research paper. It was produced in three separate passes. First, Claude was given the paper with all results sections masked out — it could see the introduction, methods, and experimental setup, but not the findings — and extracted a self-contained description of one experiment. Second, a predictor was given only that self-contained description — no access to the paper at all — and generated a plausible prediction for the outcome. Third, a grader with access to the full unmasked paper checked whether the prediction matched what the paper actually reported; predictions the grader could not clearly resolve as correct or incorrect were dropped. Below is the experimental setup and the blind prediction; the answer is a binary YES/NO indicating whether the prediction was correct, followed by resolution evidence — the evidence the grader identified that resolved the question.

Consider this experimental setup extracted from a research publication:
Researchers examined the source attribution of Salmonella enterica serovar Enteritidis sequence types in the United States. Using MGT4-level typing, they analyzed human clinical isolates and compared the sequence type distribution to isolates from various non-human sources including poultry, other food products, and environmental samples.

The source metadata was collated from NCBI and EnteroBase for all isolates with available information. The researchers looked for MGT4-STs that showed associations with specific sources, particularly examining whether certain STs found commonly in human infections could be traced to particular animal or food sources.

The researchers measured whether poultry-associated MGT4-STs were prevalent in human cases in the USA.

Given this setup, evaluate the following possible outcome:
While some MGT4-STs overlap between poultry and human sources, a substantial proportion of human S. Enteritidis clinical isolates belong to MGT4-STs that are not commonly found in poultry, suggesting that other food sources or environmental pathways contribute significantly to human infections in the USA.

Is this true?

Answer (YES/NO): NO